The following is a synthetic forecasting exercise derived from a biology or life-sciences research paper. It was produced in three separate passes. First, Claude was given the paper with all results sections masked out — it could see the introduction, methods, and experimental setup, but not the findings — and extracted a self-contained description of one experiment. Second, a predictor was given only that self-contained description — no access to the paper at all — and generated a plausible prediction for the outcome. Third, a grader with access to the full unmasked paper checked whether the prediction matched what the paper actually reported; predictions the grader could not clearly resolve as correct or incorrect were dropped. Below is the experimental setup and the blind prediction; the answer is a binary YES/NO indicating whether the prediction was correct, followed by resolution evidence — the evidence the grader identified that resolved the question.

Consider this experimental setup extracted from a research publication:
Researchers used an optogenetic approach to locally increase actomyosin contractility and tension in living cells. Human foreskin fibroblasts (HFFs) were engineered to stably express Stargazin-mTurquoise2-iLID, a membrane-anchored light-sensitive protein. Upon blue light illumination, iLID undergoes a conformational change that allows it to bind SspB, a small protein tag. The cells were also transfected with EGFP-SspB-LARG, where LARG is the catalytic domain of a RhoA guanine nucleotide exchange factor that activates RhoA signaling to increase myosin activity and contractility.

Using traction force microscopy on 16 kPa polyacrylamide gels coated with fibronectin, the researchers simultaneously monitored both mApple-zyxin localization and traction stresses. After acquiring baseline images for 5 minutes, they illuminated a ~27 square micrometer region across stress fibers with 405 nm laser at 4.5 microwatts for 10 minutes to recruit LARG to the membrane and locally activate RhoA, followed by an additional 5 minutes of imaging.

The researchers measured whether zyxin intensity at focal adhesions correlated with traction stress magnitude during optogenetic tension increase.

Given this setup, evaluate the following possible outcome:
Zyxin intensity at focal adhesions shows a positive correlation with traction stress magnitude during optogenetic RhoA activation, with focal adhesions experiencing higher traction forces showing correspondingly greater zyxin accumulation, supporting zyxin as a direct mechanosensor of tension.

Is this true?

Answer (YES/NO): YES